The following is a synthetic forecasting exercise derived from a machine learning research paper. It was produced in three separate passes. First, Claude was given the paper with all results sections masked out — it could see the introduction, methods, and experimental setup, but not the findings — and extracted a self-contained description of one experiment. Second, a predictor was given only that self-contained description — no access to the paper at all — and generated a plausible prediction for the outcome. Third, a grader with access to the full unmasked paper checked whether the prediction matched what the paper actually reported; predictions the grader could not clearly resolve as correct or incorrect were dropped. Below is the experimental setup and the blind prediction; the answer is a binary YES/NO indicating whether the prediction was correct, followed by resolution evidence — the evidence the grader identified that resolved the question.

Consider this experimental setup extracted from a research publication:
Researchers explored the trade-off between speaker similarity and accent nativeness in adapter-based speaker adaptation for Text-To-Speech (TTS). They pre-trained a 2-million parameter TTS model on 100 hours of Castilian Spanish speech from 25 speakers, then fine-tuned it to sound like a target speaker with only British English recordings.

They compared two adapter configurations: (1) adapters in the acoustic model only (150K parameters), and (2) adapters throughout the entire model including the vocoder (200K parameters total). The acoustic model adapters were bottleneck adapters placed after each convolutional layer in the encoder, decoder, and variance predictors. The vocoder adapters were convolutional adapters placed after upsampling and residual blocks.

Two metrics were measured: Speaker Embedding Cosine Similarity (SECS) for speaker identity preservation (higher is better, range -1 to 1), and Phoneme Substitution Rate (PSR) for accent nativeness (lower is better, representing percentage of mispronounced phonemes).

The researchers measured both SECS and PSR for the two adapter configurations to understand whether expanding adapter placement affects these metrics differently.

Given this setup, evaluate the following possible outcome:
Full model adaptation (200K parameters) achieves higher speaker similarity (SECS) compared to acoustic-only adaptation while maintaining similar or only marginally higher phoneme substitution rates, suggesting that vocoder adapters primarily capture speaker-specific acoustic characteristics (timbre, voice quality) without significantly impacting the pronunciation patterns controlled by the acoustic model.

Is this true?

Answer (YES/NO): NO